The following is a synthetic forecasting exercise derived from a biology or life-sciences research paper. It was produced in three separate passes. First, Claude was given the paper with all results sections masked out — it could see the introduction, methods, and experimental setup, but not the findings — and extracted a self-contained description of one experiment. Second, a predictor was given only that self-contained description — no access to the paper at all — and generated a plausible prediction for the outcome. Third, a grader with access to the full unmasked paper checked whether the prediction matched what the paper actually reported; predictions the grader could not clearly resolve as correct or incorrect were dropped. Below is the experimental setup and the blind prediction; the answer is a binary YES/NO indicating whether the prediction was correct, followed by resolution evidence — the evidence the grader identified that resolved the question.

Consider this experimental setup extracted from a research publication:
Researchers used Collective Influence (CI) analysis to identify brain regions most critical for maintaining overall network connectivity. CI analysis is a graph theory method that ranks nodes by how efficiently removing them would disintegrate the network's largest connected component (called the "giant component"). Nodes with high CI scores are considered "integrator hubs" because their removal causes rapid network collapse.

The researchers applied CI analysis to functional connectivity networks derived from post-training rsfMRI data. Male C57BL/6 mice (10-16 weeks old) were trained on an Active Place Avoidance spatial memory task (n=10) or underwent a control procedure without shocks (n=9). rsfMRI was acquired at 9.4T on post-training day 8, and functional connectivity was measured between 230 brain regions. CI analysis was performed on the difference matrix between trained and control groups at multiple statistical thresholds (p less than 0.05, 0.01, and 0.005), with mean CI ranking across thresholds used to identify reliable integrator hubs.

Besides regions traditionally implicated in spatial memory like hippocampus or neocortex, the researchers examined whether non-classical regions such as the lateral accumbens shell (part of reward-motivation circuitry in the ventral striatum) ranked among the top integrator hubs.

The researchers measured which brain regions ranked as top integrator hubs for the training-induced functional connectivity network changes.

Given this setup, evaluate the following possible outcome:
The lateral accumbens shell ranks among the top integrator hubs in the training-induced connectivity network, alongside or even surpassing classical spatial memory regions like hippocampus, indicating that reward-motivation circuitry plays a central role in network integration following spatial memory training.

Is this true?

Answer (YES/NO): YES